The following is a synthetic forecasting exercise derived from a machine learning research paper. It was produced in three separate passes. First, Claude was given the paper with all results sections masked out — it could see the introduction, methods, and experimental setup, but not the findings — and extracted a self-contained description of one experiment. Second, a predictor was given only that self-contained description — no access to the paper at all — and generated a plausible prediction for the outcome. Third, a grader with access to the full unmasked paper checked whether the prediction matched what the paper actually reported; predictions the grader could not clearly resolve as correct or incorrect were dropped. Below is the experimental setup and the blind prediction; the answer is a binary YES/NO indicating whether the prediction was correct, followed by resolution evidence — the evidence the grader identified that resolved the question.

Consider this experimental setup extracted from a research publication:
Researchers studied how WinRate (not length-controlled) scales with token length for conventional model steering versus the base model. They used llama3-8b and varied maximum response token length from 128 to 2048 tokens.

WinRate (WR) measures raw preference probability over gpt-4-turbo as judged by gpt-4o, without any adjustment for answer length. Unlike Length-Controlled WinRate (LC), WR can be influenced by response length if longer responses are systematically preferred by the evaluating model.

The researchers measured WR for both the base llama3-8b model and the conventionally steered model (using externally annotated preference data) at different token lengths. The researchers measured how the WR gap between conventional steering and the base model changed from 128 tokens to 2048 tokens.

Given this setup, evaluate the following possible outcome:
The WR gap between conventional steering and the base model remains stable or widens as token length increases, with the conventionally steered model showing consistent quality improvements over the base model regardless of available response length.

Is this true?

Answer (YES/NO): NO